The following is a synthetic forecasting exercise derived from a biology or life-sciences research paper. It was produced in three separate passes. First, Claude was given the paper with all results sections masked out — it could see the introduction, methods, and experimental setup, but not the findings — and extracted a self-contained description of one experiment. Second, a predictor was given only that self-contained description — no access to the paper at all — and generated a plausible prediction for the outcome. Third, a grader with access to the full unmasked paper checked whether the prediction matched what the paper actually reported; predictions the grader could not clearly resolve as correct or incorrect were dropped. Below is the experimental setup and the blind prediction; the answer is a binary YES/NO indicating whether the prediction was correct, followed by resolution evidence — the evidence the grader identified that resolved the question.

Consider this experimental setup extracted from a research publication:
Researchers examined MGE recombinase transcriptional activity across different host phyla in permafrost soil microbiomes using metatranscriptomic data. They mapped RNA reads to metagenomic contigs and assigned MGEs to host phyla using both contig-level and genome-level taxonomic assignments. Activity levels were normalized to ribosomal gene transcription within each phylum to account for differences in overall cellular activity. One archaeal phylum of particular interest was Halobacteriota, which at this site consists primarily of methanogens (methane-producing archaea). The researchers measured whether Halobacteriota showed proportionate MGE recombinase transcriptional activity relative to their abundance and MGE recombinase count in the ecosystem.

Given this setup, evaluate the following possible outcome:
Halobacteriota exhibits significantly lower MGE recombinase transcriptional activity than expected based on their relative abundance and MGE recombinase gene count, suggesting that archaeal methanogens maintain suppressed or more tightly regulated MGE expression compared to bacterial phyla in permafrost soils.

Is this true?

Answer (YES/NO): NO